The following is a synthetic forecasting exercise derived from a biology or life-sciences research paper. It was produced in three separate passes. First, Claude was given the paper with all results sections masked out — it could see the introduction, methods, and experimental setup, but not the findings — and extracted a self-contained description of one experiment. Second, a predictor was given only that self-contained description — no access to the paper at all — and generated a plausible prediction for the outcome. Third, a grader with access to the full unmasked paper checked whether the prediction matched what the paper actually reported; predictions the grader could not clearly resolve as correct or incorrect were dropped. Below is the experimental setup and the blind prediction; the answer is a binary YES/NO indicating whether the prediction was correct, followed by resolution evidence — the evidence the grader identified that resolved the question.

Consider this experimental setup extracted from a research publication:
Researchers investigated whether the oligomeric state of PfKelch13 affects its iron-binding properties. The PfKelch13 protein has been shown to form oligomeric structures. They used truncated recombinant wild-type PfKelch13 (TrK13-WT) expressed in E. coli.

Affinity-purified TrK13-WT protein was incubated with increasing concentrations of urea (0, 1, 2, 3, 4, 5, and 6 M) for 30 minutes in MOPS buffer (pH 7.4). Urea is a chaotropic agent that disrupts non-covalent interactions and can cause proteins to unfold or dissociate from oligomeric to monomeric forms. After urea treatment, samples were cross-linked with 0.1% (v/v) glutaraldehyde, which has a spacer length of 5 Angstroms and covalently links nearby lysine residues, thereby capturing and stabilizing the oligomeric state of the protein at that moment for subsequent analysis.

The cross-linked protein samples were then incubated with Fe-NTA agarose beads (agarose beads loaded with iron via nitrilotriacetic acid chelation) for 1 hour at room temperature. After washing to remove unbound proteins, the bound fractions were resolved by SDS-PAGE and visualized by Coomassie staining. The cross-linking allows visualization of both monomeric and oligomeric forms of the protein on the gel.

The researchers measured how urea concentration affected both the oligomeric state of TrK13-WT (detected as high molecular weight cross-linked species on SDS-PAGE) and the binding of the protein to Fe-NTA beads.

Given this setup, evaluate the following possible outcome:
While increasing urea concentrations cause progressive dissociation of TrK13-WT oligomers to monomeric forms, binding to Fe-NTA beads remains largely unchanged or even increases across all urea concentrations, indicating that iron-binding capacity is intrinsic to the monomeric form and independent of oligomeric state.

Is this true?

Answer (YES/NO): NO